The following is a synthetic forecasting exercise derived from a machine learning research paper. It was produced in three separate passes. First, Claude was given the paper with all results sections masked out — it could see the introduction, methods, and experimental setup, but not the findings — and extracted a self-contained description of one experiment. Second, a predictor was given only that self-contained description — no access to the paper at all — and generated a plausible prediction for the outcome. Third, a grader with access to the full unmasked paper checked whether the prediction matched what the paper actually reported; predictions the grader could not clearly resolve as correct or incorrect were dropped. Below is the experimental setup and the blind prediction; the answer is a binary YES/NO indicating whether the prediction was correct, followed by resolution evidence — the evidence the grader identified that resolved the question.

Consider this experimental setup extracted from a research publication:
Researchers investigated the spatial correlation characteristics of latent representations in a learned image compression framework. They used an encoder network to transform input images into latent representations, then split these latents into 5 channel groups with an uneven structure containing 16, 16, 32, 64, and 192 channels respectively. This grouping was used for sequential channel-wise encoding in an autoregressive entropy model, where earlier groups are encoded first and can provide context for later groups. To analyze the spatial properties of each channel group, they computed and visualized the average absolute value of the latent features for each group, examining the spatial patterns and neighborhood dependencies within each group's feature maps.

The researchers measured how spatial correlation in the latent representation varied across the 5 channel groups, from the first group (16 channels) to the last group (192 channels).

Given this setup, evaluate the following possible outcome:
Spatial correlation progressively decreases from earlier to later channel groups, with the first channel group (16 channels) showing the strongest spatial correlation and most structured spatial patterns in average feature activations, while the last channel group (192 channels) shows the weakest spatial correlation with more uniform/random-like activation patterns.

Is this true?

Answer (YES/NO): YES